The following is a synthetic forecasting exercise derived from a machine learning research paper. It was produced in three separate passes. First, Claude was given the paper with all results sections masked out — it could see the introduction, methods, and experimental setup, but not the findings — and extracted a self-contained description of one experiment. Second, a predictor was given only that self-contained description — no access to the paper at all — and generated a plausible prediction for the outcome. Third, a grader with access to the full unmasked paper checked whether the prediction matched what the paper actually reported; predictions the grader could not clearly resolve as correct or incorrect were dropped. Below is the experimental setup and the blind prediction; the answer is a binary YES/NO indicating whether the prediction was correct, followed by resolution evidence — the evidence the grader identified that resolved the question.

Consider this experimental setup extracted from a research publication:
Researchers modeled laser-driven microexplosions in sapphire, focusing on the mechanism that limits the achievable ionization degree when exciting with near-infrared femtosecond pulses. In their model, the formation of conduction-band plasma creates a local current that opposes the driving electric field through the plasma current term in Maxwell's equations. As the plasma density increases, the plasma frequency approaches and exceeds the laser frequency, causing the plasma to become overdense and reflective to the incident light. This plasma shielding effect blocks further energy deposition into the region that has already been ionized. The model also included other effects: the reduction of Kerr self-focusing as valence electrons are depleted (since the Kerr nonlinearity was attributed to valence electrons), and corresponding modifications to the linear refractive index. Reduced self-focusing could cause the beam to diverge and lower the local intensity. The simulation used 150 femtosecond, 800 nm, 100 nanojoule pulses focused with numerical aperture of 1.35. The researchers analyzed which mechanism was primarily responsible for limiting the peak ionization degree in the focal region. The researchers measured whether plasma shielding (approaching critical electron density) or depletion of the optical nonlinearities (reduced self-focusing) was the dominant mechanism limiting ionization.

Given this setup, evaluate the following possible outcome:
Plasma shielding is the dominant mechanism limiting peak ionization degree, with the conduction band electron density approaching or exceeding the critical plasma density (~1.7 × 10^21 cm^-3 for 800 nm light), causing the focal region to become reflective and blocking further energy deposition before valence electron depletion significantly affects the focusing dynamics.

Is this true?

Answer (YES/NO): YES